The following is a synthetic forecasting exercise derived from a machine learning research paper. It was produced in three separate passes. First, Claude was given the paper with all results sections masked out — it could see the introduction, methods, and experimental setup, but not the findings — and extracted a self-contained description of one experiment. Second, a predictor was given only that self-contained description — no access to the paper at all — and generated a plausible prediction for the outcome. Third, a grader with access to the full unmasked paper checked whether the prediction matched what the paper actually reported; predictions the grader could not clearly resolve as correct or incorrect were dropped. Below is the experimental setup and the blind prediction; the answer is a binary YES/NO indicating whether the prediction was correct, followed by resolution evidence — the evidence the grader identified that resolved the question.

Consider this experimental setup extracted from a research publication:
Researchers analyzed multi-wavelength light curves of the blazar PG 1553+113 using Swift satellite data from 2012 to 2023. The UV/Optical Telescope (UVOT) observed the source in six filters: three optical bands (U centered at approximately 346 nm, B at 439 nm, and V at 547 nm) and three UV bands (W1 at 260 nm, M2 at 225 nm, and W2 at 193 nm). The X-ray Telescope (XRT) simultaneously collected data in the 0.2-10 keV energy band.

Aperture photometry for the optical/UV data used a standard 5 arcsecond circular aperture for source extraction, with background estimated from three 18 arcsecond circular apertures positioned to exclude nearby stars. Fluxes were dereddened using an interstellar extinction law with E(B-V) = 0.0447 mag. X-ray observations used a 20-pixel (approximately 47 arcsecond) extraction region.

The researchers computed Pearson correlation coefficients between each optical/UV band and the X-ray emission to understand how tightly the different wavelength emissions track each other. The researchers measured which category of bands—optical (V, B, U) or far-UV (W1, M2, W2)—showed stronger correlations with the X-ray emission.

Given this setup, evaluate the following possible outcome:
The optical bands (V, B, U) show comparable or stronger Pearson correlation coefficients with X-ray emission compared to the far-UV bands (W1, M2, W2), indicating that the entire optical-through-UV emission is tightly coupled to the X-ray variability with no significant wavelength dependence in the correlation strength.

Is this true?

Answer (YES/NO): NO